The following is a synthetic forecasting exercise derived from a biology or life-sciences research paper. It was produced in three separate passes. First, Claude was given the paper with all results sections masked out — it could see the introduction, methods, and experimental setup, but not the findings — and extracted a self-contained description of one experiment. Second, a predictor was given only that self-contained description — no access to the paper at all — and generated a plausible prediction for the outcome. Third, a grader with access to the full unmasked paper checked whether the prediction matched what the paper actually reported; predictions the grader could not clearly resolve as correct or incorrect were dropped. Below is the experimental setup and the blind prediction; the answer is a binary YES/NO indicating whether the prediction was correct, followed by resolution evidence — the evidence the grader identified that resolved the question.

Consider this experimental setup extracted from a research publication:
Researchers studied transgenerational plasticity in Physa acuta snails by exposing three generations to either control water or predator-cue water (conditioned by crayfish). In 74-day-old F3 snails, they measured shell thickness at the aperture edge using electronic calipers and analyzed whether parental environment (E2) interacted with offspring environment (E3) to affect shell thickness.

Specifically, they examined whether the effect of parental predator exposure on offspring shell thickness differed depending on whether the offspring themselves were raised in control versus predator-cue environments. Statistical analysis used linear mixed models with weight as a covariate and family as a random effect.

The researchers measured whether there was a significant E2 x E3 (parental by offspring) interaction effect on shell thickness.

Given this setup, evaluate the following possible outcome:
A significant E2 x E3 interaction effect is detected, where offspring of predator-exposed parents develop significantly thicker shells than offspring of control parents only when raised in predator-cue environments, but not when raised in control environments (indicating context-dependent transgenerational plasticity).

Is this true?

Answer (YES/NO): YES